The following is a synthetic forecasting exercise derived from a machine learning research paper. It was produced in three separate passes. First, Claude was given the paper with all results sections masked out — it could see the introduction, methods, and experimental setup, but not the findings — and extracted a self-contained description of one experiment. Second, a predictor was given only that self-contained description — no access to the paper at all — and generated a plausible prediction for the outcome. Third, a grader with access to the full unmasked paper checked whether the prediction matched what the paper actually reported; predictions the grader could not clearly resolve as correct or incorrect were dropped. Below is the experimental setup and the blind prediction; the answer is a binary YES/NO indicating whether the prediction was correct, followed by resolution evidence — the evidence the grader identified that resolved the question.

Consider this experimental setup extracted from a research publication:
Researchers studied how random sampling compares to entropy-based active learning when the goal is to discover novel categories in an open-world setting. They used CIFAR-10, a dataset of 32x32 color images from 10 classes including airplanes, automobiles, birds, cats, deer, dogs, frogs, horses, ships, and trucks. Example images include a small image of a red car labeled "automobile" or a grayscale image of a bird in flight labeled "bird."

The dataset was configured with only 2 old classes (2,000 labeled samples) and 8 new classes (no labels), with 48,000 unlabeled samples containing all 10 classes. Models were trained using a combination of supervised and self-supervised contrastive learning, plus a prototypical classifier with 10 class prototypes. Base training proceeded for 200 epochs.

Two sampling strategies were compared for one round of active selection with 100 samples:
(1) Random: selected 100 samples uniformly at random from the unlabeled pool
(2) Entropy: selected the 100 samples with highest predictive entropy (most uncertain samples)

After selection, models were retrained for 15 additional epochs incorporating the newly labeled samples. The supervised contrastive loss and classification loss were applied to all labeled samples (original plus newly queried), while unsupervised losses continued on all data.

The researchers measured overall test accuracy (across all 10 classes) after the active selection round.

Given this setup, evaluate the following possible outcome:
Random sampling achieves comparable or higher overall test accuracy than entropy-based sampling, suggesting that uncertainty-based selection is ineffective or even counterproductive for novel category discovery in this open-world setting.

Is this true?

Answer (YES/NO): YES